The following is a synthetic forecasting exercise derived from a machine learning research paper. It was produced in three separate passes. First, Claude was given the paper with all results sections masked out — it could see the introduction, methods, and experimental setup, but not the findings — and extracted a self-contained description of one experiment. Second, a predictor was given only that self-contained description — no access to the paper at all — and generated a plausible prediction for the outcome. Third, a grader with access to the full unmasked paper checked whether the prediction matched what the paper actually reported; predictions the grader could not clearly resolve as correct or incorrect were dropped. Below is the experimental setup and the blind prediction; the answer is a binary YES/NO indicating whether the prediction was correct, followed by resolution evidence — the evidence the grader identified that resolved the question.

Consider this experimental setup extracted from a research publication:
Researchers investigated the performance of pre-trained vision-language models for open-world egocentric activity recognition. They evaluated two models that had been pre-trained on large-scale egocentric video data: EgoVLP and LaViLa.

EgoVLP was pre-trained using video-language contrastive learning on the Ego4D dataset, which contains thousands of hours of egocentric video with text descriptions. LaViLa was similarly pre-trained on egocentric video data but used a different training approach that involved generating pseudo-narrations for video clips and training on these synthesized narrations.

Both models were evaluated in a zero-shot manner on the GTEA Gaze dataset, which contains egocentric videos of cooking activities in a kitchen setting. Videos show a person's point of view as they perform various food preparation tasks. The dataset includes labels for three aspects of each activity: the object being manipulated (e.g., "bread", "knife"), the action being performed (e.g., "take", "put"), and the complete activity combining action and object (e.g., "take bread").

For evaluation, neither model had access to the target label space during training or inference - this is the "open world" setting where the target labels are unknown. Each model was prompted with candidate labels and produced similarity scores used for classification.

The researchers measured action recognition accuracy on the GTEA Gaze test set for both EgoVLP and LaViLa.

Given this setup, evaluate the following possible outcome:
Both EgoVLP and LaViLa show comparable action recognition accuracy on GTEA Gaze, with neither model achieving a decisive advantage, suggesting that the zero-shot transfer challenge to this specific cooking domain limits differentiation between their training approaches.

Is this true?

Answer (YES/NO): NO